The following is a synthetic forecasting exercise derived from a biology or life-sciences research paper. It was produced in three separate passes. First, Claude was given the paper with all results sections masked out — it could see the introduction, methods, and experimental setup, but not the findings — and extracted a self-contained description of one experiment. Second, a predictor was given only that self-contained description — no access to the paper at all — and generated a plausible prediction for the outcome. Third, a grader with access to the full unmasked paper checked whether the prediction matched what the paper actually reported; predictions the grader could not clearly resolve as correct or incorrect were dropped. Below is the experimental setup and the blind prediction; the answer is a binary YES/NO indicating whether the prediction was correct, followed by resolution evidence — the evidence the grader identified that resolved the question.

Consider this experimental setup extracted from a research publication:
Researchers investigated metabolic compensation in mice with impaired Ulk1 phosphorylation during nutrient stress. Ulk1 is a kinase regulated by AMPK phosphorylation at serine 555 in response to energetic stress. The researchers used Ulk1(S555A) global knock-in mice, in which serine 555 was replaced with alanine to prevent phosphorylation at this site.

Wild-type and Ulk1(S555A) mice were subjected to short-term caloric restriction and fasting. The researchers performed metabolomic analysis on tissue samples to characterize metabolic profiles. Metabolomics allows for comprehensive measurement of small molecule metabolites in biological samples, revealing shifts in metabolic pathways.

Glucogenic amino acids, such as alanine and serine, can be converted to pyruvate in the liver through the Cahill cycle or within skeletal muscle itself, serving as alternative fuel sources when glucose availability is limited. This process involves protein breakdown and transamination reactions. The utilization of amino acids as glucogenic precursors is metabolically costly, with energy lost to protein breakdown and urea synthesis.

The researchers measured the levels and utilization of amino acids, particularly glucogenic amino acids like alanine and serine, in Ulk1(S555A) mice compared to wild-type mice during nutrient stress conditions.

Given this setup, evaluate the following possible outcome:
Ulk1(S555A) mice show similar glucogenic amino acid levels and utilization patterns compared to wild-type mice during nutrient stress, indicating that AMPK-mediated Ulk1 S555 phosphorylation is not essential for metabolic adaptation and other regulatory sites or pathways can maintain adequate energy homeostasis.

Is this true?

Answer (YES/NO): NO